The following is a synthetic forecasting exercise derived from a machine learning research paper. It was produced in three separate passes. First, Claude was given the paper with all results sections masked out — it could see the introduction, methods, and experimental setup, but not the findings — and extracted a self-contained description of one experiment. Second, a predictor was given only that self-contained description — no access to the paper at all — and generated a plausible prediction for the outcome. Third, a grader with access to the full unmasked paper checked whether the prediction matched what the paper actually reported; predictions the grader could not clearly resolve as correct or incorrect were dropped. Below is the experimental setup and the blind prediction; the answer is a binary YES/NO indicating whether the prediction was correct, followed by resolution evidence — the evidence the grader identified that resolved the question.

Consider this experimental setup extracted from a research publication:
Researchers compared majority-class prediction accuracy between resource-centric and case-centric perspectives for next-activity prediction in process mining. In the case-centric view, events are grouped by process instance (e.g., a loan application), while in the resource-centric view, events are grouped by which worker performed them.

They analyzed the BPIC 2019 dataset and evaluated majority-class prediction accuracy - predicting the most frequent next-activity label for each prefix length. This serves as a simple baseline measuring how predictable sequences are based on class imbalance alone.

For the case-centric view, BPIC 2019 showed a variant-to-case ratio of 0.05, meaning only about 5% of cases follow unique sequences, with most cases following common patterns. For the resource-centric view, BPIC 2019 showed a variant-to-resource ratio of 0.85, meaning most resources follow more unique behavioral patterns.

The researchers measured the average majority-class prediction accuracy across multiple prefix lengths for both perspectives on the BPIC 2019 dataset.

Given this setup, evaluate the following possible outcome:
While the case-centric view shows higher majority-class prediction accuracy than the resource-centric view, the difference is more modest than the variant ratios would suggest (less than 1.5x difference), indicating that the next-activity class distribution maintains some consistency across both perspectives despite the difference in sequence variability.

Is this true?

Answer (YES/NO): NO